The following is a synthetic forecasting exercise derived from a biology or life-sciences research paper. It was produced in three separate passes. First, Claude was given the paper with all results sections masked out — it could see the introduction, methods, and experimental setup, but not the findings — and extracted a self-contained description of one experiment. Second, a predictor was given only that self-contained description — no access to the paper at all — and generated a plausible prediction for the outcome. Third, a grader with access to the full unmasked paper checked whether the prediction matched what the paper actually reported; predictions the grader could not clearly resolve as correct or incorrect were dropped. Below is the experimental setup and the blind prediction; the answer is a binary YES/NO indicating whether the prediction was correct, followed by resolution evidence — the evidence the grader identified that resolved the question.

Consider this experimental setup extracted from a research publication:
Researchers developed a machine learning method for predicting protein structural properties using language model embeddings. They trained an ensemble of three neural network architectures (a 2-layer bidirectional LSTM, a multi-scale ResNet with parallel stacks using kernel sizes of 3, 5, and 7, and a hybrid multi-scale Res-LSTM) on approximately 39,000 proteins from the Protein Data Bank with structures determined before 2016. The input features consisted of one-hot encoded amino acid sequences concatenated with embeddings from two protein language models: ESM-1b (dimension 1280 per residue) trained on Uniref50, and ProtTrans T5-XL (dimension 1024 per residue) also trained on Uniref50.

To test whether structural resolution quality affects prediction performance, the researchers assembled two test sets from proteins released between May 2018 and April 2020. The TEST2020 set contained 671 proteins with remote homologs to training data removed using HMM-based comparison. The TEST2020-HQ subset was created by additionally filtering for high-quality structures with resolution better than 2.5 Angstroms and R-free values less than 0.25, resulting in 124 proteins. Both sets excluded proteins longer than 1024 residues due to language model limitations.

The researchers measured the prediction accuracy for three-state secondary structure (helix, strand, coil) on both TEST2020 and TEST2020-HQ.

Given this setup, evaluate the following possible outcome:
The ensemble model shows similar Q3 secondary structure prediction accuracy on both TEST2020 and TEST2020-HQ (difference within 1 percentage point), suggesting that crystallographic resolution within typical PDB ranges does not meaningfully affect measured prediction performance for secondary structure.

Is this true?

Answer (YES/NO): YES